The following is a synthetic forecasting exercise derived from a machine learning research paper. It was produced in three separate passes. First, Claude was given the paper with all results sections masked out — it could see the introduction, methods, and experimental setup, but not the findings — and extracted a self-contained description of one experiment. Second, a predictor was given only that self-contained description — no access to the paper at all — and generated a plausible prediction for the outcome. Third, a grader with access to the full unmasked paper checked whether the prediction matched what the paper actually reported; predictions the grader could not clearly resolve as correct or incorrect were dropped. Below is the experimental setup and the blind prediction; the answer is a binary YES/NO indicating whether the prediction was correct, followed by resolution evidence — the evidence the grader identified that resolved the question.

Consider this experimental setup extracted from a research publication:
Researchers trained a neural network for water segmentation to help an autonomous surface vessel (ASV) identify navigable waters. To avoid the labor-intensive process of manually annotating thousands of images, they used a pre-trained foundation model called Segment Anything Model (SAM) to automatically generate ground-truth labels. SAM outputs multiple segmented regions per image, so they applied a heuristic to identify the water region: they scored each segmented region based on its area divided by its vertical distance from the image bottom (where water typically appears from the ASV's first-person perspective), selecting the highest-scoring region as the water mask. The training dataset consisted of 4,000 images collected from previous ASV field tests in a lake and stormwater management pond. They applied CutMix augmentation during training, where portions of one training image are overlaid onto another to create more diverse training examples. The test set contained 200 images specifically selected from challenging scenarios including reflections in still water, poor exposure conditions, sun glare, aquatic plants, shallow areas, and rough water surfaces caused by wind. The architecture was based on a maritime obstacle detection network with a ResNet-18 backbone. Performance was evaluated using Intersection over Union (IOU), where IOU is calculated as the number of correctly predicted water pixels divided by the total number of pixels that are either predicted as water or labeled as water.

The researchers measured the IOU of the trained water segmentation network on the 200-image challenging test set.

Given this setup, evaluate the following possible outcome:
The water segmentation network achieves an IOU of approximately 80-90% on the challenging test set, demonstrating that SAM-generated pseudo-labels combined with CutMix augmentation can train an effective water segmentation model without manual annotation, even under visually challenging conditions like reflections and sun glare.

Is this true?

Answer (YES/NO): NO